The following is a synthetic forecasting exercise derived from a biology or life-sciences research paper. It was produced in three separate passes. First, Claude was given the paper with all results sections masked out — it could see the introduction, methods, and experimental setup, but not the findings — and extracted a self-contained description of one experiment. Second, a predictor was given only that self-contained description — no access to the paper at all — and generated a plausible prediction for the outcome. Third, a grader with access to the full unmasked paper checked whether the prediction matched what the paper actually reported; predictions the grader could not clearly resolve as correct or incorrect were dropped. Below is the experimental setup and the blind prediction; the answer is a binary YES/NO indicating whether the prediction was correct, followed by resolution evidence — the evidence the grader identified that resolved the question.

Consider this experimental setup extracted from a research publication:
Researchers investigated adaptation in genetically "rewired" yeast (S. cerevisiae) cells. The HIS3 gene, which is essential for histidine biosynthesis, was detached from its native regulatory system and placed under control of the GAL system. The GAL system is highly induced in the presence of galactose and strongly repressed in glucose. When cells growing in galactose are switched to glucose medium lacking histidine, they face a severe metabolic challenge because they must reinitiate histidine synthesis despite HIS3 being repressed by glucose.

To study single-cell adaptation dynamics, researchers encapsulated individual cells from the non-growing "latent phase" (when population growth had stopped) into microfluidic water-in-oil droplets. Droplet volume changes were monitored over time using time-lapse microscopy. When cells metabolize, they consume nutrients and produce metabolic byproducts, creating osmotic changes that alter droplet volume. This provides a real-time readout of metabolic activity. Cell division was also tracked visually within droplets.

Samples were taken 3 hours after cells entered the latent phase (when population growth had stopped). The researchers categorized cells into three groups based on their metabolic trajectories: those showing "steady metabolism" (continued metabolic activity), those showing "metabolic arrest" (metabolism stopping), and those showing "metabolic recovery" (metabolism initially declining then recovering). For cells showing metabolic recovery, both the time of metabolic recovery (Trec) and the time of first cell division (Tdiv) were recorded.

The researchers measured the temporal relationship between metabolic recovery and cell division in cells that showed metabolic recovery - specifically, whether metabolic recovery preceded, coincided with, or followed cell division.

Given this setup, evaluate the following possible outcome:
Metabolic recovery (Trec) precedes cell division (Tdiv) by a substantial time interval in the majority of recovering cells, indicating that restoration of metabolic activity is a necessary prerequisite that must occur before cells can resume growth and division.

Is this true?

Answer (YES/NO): NO